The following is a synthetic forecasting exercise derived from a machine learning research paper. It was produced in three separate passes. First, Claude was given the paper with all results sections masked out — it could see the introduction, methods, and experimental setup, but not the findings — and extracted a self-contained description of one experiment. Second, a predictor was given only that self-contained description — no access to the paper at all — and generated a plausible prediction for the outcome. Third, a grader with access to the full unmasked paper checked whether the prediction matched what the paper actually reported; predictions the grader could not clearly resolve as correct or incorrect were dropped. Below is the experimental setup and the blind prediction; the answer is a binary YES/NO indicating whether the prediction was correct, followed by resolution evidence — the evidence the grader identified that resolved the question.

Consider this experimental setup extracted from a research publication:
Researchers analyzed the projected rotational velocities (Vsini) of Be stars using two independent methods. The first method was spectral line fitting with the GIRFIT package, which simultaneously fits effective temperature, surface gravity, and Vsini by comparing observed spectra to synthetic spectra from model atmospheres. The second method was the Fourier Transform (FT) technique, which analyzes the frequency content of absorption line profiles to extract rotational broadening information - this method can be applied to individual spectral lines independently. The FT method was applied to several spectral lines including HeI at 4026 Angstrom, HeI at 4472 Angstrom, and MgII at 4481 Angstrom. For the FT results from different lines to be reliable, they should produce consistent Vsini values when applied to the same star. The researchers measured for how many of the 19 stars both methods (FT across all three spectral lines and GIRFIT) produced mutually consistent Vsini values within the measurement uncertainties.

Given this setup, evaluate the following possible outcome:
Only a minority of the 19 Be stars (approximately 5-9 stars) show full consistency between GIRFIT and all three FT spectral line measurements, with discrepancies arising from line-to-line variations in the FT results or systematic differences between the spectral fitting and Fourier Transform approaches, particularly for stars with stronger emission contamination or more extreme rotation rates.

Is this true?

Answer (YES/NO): NO